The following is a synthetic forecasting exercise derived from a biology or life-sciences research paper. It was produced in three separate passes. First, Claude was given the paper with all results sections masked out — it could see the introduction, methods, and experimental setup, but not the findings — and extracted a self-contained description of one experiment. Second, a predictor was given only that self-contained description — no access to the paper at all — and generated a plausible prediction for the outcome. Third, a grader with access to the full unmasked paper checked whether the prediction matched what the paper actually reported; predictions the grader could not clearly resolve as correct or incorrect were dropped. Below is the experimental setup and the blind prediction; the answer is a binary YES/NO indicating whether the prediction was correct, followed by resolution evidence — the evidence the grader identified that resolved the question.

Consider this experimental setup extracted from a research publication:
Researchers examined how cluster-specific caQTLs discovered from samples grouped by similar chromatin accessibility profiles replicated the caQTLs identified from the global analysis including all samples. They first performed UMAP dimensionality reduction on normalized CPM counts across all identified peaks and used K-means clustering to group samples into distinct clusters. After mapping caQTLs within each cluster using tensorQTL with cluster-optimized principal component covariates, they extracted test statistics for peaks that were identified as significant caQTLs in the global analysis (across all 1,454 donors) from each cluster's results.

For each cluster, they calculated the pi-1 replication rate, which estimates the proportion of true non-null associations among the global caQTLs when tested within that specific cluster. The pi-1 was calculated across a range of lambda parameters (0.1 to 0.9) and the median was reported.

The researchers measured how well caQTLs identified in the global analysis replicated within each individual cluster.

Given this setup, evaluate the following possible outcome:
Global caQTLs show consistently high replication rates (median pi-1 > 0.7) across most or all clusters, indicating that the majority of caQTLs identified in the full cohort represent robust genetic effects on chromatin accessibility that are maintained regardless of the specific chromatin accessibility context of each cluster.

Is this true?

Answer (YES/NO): YES